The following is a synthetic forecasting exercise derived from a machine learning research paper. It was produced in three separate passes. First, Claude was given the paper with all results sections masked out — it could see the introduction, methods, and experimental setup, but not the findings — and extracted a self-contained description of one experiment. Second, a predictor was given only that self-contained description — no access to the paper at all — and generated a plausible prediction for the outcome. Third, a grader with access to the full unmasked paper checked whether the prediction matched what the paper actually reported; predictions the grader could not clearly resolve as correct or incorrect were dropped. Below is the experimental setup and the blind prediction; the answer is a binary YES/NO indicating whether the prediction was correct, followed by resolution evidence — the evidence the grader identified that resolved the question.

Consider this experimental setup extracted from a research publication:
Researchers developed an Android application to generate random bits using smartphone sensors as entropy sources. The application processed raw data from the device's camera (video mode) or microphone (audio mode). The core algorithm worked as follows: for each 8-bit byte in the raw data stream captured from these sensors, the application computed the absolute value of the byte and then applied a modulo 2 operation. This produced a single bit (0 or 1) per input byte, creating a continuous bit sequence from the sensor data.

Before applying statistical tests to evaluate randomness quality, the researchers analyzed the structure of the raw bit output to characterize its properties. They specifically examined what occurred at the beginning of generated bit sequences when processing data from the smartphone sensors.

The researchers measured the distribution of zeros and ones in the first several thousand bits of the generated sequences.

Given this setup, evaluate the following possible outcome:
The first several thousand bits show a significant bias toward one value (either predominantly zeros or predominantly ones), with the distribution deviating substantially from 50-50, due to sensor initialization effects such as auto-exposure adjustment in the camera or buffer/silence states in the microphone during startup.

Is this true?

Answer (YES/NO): YES